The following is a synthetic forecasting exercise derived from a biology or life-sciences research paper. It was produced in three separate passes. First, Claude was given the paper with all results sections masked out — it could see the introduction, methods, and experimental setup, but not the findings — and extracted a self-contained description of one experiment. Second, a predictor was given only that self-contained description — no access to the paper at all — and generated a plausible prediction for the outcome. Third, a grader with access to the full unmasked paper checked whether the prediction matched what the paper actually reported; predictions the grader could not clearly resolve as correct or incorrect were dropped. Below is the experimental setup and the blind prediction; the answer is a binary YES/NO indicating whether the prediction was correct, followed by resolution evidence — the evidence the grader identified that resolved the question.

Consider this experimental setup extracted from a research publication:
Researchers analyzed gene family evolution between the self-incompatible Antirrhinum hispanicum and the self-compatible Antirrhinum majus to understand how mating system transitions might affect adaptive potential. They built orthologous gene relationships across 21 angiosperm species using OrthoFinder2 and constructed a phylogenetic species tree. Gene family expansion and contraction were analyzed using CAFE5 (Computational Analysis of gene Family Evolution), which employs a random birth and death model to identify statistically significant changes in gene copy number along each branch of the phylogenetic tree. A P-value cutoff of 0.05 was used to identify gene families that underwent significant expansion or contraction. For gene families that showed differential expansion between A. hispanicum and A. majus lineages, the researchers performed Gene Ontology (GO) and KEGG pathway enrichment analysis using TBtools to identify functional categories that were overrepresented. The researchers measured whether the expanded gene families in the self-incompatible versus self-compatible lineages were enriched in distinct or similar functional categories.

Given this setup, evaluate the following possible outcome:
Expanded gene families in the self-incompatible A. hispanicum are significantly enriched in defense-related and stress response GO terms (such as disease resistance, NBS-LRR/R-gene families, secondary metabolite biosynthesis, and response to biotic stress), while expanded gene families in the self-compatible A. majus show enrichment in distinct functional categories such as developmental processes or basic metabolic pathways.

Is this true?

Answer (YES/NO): NO